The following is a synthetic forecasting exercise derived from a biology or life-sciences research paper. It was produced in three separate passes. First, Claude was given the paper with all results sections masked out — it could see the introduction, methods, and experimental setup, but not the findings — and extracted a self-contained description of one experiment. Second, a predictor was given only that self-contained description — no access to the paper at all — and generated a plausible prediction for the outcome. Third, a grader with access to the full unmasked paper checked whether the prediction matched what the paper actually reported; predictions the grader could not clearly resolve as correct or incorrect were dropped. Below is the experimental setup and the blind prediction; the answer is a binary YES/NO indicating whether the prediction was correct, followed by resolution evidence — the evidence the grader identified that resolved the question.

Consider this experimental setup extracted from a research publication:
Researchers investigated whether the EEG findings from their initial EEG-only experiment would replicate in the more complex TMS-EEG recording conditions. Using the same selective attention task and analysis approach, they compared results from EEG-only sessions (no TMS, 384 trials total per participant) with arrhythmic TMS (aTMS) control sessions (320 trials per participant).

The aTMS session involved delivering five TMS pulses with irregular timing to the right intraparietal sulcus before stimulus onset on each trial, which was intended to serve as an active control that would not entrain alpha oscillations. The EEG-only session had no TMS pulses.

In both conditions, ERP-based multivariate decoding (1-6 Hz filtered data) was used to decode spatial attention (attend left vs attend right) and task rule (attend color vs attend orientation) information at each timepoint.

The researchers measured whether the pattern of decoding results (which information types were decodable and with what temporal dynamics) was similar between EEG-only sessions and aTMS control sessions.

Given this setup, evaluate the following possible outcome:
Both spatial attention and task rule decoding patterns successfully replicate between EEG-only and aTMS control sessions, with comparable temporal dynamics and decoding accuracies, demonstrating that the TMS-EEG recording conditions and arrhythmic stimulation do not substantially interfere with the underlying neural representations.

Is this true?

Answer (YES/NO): YES